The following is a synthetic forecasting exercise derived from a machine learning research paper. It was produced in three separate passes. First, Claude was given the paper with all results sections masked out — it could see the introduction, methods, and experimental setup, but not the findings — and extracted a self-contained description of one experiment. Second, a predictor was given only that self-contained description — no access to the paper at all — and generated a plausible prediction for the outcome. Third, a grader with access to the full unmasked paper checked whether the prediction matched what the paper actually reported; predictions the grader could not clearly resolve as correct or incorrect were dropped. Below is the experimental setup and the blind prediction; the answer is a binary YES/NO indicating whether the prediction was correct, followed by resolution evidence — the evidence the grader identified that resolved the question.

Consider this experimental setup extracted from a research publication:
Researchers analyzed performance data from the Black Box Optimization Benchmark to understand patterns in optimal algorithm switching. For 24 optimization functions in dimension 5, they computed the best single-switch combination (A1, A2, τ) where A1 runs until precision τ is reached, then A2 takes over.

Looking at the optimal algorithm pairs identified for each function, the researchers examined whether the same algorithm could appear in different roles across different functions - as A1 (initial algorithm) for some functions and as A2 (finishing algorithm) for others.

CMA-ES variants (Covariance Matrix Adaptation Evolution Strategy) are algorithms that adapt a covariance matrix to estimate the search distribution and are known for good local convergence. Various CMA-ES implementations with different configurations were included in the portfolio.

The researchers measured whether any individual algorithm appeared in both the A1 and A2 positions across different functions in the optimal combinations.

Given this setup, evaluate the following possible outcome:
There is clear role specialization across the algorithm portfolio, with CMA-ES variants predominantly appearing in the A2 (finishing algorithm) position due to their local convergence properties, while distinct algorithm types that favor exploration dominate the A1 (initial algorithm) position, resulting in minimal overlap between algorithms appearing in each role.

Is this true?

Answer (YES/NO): NO